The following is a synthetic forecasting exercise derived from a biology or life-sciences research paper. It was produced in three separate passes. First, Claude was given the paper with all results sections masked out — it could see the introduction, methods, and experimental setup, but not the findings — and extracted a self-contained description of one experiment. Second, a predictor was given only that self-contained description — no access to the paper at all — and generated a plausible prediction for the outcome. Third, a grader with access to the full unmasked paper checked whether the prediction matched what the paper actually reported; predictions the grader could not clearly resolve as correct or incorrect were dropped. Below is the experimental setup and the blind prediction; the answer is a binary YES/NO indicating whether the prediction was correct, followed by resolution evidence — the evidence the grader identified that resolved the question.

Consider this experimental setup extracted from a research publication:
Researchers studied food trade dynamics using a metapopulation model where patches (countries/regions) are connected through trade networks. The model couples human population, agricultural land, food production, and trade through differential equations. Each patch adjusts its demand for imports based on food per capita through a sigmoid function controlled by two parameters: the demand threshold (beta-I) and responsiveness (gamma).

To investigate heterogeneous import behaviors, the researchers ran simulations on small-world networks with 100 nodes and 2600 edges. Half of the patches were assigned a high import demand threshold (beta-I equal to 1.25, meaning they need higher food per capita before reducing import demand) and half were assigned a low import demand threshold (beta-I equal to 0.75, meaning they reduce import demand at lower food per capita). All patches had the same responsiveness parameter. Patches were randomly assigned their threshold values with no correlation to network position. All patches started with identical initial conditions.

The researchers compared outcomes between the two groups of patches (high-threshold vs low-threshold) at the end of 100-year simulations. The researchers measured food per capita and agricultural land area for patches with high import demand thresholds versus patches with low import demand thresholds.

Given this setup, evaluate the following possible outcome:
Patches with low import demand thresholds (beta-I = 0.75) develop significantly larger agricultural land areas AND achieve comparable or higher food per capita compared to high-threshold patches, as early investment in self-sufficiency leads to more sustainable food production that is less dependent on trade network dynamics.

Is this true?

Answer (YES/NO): NO